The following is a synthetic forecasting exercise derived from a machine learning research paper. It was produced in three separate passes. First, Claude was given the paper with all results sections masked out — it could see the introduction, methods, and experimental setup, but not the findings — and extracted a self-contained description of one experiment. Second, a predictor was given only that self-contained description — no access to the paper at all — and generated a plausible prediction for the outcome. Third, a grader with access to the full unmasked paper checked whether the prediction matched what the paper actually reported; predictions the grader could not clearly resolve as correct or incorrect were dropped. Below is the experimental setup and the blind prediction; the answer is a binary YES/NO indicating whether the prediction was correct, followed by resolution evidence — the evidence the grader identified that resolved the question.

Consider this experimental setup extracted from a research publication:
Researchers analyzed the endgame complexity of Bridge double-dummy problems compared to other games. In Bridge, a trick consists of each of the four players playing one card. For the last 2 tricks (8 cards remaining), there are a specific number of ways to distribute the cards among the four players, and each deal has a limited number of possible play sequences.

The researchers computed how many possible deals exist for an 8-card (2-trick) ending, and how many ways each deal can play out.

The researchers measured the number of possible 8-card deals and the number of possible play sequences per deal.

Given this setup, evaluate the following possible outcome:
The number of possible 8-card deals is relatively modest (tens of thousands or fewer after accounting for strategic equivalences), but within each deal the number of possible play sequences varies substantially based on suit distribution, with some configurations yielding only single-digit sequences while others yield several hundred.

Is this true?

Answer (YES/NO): NO